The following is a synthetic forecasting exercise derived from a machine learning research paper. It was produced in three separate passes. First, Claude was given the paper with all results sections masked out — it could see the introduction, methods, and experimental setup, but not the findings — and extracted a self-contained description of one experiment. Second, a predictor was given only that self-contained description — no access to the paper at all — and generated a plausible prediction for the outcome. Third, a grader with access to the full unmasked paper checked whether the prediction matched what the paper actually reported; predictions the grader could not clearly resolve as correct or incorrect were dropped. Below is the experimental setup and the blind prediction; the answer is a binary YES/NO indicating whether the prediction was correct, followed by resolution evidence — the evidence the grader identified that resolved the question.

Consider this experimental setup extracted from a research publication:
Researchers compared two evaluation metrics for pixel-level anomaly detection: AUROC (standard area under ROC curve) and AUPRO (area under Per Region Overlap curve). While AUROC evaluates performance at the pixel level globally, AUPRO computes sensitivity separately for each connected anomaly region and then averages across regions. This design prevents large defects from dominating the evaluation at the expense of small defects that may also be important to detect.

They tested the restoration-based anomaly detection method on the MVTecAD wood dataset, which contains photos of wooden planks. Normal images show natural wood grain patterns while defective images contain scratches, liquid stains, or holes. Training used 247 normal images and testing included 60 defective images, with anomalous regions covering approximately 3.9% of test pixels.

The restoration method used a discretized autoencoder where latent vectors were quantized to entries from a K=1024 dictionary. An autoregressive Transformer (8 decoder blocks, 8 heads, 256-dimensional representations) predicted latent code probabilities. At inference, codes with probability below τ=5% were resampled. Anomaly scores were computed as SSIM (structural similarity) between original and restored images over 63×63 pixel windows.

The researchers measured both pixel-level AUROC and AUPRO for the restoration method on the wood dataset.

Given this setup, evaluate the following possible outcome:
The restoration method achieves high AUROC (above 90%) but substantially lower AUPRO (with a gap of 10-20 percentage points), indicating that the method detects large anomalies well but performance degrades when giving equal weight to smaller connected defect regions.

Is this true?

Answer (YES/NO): NO